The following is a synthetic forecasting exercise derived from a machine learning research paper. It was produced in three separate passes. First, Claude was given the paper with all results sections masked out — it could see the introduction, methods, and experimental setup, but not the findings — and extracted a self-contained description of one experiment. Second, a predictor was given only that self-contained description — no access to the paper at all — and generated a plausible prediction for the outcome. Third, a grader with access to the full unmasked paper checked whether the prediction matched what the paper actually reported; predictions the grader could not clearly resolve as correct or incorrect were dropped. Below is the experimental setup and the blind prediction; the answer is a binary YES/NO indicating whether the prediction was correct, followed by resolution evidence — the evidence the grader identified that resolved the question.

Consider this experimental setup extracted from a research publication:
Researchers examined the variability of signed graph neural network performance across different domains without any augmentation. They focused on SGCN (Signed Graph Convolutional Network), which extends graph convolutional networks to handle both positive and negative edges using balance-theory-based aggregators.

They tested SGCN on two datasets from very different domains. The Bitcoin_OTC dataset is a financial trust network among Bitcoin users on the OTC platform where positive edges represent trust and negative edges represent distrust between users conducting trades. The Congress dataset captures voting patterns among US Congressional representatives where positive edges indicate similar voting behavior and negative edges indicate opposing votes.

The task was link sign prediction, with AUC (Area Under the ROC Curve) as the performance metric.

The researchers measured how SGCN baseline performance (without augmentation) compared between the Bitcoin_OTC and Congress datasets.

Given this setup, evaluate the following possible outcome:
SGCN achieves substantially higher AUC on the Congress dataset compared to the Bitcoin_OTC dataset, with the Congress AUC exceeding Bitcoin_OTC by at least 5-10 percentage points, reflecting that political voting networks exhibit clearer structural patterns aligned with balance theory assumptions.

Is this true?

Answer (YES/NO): NO